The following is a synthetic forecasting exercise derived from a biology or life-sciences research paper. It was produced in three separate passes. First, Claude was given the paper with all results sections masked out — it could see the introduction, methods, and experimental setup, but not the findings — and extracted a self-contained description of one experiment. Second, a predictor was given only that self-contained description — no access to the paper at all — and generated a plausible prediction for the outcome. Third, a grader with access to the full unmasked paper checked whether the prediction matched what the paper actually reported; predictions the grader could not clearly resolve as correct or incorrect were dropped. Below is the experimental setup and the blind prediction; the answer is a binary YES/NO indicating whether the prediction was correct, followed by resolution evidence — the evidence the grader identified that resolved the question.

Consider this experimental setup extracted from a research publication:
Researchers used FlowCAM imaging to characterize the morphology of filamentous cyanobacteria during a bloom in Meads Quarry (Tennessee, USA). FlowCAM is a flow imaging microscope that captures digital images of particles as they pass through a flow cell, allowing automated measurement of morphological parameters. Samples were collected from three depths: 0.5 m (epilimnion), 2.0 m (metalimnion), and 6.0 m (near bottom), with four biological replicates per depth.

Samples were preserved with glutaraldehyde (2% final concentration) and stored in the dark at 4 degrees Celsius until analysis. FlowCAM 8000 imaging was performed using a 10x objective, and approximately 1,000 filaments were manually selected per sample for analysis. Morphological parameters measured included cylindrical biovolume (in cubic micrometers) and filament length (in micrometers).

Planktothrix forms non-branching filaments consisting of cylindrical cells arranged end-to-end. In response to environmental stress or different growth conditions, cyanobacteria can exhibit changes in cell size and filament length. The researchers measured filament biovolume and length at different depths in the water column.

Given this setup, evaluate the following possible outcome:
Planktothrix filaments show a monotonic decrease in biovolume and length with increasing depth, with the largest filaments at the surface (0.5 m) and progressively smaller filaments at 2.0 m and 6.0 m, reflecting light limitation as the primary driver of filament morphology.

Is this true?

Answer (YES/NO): NO